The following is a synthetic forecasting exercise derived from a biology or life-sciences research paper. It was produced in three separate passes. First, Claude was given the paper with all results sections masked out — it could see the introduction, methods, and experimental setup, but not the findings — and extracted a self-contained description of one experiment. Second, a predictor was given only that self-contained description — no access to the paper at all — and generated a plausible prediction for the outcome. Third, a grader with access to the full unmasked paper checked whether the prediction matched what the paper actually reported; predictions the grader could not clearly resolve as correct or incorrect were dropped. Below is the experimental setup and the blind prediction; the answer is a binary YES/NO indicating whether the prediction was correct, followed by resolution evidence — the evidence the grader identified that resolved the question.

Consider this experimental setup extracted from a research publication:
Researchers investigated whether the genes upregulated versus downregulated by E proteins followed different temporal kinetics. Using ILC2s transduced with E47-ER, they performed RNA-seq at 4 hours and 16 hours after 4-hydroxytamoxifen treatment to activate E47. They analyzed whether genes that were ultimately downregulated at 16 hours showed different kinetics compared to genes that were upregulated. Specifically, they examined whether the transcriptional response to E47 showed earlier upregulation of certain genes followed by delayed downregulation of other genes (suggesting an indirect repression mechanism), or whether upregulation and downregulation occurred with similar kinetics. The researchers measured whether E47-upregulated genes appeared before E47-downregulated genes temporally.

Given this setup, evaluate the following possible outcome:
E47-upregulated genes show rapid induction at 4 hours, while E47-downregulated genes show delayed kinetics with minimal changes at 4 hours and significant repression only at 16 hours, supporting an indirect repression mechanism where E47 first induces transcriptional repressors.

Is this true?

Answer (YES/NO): YES